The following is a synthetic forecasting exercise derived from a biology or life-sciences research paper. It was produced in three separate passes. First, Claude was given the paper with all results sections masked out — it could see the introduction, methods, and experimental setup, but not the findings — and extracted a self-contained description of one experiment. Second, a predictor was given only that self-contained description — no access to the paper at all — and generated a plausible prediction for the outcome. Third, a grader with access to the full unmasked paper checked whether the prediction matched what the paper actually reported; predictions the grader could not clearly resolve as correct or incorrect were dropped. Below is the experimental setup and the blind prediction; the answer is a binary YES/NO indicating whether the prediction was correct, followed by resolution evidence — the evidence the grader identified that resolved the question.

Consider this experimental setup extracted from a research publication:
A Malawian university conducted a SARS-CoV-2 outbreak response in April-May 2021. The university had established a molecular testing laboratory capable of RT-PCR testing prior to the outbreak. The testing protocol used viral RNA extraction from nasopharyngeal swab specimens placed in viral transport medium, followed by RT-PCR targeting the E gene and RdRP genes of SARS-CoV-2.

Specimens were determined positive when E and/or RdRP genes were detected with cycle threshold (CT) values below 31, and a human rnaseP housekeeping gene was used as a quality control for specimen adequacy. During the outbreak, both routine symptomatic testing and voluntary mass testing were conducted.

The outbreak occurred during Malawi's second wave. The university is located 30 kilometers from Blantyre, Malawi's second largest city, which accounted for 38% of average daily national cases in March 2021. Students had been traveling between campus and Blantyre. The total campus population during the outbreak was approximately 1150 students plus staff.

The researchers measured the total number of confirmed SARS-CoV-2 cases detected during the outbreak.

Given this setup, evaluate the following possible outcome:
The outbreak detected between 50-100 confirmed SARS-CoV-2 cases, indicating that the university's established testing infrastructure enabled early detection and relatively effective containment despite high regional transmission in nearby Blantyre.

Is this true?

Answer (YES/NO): YES